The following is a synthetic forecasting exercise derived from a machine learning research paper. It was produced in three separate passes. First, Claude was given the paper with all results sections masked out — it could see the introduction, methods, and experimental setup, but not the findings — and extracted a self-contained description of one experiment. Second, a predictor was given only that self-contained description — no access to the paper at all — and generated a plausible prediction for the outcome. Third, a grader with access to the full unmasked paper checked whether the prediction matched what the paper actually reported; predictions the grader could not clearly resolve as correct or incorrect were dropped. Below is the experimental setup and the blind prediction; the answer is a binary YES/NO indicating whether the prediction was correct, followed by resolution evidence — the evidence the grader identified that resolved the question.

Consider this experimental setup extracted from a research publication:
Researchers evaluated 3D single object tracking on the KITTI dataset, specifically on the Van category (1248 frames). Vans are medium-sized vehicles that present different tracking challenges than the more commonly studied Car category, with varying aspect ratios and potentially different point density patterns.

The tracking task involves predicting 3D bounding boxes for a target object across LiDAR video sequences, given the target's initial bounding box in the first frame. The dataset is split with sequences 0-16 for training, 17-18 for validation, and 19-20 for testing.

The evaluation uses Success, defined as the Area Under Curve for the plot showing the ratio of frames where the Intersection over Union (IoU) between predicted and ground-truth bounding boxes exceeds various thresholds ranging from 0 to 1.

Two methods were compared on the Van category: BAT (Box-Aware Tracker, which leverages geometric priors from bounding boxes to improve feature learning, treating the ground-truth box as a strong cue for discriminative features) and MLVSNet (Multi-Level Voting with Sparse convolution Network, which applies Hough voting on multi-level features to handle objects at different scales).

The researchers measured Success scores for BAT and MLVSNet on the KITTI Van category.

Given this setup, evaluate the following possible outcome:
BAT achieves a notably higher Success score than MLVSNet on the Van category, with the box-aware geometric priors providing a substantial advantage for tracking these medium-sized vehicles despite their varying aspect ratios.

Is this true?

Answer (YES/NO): NO